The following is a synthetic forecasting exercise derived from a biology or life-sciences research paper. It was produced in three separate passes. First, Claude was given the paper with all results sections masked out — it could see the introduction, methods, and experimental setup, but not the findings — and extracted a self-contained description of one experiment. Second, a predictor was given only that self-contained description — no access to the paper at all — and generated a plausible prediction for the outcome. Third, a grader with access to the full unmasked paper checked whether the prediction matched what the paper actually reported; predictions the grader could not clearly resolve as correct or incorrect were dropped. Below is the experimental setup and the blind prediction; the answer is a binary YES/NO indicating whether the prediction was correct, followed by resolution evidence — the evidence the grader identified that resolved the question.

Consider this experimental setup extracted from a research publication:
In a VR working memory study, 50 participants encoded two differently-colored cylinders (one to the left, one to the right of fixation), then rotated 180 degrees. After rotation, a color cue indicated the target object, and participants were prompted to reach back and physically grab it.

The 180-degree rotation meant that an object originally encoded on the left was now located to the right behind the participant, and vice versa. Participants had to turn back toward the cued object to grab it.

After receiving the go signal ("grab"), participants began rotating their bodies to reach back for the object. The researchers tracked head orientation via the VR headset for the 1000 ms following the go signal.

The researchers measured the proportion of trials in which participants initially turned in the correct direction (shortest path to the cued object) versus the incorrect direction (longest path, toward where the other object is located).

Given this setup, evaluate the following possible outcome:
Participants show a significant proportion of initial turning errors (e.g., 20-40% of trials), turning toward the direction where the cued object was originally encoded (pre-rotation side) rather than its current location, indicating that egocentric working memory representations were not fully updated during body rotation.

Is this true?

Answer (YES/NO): NO